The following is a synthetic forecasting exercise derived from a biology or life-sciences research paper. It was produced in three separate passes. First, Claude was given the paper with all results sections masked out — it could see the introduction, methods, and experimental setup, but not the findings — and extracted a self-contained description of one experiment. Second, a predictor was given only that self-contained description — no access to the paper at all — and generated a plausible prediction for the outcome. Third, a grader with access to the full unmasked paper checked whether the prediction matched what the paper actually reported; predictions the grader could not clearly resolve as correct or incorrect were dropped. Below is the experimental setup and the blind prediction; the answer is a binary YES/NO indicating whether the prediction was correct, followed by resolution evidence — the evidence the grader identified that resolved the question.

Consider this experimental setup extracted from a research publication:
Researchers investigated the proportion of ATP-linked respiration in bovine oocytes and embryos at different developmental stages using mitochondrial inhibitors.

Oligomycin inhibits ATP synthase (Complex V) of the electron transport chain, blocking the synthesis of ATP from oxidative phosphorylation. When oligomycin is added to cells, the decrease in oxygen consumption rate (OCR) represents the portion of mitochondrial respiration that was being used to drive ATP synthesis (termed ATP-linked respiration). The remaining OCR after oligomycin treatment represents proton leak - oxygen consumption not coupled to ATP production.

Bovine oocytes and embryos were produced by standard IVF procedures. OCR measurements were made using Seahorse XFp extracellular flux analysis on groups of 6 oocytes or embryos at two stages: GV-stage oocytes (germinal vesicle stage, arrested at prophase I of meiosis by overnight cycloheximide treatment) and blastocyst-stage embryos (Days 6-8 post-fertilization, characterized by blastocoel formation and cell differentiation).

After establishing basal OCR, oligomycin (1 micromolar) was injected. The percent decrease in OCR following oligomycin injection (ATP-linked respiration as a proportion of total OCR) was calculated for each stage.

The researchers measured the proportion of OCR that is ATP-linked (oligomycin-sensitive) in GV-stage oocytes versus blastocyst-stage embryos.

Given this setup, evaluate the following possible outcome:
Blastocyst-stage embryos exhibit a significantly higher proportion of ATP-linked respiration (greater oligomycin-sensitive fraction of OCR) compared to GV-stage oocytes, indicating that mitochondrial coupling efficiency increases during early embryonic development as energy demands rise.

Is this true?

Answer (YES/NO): NO